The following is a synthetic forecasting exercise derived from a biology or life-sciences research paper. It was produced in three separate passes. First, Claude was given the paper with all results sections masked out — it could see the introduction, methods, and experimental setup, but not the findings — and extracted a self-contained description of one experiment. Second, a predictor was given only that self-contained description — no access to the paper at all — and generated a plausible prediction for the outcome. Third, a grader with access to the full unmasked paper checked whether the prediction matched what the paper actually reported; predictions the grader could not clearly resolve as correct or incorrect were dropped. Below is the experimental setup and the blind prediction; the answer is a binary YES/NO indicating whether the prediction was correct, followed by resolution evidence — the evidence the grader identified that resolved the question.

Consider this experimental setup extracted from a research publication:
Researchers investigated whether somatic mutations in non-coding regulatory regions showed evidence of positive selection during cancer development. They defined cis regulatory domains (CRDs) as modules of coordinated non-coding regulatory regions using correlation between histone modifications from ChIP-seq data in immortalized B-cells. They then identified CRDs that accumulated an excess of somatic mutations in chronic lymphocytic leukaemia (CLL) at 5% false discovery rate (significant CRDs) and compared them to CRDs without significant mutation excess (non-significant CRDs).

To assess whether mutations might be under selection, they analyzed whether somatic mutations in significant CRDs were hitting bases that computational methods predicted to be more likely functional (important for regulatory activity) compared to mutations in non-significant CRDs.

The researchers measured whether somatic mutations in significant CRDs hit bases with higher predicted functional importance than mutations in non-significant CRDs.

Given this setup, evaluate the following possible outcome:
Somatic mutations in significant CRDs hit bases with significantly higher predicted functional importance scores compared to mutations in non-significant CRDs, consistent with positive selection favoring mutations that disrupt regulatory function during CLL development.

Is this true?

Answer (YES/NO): YES